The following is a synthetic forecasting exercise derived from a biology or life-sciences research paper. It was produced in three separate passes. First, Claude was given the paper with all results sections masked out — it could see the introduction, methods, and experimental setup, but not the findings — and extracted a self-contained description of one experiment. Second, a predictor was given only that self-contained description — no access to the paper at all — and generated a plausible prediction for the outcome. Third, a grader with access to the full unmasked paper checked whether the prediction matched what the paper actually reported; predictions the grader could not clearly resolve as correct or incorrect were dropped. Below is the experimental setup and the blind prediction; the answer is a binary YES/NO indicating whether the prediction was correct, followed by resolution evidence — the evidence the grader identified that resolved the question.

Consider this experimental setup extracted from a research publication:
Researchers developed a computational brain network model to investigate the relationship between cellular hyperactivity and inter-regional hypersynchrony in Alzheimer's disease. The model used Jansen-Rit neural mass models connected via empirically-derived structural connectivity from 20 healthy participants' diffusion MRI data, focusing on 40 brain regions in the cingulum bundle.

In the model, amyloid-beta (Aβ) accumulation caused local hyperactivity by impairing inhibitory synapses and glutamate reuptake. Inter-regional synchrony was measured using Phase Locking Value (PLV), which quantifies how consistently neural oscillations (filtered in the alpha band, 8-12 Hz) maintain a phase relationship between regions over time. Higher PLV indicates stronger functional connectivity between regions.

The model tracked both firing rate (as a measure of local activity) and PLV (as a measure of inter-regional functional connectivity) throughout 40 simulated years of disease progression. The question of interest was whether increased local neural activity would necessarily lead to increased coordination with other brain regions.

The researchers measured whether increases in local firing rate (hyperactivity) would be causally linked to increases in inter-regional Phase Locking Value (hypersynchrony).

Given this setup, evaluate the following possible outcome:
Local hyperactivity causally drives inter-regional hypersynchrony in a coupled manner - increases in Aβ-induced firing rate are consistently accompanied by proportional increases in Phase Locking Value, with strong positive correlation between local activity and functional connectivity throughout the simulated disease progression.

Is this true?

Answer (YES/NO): NO